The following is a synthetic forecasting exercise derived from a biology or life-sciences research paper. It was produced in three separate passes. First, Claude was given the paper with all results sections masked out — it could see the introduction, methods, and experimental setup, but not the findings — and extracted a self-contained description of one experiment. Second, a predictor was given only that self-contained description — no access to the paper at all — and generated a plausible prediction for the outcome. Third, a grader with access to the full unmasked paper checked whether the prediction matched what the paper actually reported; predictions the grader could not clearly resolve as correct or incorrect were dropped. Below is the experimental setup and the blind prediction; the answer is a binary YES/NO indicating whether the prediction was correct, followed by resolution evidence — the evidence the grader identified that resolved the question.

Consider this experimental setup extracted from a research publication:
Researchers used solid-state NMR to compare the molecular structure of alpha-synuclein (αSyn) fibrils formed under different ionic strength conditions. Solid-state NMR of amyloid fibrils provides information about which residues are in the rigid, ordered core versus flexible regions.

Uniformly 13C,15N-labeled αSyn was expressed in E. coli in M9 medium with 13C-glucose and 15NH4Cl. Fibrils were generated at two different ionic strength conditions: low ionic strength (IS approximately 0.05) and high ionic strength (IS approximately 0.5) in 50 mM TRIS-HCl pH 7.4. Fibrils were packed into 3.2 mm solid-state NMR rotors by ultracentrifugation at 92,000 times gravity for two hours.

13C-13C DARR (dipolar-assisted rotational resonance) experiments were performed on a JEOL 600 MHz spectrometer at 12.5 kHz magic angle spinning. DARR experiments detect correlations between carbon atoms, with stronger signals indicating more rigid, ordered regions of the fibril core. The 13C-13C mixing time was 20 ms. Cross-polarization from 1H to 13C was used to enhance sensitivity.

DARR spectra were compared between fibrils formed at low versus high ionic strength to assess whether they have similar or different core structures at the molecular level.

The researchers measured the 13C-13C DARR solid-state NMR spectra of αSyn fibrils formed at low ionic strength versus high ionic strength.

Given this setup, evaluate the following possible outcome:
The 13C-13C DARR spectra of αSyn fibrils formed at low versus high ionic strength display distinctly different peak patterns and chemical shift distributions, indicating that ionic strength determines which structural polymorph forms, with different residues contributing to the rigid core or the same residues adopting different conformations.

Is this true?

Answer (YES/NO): NO